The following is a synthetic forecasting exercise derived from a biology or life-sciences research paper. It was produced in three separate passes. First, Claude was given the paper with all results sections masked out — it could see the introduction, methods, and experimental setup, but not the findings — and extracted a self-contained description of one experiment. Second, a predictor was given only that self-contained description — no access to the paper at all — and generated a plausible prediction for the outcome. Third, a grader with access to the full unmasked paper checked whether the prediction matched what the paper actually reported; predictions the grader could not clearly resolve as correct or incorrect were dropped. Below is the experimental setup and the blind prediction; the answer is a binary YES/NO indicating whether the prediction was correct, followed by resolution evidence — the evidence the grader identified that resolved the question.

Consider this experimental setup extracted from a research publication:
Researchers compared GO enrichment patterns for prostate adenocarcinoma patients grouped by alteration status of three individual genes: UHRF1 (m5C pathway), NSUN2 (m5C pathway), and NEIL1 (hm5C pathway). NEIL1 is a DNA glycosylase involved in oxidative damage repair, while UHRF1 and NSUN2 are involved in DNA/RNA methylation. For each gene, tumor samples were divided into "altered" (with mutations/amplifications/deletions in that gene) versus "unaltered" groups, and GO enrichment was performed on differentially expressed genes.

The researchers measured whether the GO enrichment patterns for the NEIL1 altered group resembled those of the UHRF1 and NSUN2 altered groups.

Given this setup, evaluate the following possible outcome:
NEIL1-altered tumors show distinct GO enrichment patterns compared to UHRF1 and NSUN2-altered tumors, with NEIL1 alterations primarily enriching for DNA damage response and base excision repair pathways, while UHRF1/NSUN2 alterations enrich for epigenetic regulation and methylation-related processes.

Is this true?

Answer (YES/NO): NO